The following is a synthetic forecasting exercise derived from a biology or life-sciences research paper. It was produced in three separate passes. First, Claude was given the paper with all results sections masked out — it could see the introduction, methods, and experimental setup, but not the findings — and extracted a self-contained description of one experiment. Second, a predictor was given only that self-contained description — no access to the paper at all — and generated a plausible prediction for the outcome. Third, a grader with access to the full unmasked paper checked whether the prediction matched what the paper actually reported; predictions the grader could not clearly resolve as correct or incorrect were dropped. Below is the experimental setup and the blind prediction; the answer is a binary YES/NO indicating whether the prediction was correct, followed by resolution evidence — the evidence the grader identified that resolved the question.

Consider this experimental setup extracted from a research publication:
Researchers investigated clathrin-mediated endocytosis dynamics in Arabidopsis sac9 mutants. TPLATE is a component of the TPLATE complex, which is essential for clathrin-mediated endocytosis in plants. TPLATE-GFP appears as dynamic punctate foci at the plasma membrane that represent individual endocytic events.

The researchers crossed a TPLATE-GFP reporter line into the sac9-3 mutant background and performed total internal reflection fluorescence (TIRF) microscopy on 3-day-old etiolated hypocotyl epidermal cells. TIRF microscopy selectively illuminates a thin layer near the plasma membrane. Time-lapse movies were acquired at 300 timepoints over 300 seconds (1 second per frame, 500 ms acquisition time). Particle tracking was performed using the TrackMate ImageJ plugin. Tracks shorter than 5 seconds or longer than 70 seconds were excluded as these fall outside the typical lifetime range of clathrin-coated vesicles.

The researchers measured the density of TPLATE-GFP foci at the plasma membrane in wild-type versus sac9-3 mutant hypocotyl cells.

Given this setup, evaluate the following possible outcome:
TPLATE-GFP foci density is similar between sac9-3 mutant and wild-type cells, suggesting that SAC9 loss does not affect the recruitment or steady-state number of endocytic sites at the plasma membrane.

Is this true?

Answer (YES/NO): NO